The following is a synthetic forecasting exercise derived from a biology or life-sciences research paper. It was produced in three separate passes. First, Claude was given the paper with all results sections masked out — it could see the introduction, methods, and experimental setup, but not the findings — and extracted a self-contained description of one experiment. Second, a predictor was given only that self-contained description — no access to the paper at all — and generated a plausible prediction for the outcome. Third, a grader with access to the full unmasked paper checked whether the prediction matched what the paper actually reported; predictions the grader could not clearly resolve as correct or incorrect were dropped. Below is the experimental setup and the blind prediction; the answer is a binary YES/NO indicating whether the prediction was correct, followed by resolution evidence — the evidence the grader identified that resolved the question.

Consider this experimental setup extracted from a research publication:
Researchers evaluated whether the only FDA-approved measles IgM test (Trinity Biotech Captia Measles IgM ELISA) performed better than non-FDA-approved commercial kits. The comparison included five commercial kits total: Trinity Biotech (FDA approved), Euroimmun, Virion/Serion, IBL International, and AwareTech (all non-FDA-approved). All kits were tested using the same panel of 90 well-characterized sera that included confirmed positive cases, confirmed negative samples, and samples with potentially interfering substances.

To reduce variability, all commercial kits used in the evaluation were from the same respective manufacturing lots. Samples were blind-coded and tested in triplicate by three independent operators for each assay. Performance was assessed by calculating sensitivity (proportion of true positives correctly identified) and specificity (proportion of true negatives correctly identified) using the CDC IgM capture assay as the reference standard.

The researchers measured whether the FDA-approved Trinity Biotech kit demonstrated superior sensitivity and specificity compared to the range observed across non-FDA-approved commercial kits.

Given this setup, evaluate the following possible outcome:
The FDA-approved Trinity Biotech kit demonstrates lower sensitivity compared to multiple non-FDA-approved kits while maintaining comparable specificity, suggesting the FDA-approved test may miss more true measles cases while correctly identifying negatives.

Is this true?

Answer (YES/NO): YES